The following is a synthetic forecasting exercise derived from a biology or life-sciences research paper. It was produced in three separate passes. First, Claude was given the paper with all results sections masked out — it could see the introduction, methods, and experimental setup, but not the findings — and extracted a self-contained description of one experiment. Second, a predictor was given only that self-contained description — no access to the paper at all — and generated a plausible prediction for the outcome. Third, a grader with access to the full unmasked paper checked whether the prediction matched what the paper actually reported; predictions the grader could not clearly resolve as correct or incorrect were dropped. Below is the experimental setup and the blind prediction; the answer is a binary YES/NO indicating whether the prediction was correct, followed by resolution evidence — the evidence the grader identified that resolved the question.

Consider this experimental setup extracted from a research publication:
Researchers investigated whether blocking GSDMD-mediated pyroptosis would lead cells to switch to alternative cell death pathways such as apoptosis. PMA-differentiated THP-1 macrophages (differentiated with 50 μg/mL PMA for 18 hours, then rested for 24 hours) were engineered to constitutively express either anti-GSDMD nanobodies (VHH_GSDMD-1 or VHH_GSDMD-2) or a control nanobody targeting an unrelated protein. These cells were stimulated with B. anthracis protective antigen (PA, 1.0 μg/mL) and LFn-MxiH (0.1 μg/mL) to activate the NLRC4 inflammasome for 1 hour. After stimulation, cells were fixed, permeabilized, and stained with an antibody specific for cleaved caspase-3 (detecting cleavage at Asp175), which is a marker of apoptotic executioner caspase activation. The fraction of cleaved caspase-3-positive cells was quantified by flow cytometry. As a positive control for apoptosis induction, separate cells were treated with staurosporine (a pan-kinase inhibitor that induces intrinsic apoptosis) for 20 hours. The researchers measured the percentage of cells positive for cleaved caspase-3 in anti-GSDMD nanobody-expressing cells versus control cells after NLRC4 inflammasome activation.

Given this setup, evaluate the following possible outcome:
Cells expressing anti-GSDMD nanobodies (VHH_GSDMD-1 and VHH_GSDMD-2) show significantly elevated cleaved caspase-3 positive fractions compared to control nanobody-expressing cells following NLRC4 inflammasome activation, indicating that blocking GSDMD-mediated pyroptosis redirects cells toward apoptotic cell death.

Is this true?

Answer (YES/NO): YES